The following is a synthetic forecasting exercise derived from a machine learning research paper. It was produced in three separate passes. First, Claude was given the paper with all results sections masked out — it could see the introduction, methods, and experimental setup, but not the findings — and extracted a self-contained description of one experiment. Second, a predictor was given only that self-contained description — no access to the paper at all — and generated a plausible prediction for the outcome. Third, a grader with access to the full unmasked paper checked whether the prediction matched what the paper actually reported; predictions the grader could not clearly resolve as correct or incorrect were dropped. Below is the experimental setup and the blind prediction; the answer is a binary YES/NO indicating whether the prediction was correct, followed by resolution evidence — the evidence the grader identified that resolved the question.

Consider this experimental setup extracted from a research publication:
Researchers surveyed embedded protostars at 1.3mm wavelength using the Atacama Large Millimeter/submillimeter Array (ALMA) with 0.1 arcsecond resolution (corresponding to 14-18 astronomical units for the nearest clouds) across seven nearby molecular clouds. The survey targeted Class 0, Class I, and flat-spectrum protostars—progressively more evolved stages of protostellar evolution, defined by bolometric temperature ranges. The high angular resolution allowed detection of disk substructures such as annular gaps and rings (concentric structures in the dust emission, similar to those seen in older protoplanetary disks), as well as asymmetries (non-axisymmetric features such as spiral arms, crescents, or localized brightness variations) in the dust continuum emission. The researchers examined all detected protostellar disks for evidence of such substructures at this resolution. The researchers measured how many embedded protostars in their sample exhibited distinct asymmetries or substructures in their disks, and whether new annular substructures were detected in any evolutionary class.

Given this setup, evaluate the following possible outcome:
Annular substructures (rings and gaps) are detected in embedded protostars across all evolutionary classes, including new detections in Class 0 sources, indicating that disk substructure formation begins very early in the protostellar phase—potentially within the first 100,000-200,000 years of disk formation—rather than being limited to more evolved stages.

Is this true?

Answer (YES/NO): NO